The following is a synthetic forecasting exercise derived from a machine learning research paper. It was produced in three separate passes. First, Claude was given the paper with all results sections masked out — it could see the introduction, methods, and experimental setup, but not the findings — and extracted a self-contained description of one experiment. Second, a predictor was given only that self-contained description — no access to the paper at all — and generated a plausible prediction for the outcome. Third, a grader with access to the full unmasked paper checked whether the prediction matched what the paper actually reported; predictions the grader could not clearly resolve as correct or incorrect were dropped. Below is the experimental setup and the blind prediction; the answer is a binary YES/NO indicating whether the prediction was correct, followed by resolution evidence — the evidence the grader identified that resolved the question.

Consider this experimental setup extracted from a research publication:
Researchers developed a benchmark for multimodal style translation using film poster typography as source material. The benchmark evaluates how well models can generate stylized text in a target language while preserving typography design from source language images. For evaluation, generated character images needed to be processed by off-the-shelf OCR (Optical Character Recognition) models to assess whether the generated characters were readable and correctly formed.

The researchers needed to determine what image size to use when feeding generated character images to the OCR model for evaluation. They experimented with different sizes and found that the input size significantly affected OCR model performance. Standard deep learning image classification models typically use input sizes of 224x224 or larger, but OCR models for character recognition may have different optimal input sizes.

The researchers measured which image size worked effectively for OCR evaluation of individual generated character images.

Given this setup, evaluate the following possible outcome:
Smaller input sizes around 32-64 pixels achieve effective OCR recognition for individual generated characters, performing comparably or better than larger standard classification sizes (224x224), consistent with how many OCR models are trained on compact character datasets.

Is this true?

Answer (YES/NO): NO